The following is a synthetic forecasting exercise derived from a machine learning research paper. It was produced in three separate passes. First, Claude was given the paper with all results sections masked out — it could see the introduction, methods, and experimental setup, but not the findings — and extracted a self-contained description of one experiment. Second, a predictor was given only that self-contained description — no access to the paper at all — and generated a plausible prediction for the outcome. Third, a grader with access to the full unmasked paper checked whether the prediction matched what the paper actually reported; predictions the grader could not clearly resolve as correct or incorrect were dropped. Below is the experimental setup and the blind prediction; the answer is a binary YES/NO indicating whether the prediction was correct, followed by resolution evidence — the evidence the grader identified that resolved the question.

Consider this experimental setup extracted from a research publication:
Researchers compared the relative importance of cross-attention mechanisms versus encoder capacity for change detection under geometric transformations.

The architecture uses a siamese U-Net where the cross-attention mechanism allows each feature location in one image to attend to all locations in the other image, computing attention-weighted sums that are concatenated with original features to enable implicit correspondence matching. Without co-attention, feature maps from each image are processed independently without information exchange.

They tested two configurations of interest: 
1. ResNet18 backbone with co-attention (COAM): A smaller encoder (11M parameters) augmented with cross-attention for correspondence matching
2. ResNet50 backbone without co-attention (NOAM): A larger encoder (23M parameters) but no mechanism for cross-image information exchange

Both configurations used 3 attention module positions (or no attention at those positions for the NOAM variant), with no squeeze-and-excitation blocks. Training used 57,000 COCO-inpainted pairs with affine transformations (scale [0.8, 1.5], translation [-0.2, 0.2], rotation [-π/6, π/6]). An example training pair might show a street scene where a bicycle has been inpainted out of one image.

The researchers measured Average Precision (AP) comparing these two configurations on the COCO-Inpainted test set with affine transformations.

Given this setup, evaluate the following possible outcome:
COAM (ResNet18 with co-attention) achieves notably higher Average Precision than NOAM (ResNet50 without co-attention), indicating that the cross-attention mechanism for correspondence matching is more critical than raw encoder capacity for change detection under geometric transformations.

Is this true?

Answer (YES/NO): YES